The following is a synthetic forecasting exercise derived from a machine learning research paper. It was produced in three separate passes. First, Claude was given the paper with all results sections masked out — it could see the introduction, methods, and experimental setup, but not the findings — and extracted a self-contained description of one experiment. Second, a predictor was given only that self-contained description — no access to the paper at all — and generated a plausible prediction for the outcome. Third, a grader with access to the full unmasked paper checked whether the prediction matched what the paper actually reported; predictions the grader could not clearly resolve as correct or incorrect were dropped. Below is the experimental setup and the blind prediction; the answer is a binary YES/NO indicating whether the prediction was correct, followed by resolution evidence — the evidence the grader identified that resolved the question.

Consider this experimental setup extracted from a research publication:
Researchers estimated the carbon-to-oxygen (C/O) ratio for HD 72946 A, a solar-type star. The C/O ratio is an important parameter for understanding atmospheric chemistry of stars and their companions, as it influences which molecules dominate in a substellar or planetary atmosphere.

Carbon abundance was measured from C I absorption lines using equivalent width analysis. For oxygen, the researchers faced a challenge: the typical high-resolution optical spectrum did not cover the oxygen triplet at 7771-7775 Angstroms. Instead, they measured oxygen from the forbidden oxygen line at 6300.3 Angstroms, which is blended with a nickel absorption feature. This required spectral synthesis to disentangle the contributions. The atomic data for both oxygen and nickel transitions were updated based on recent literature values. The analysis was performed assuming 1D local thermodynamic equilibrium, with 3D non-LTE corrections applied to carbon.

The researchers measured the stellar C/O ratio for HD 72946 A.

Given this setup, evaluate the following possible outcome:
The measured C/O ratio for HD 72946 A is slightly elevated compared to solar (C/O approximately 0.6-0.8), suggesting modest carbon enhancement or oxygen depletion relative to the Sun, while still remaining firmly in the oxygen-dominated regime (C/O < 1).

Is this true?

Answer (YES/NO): NO